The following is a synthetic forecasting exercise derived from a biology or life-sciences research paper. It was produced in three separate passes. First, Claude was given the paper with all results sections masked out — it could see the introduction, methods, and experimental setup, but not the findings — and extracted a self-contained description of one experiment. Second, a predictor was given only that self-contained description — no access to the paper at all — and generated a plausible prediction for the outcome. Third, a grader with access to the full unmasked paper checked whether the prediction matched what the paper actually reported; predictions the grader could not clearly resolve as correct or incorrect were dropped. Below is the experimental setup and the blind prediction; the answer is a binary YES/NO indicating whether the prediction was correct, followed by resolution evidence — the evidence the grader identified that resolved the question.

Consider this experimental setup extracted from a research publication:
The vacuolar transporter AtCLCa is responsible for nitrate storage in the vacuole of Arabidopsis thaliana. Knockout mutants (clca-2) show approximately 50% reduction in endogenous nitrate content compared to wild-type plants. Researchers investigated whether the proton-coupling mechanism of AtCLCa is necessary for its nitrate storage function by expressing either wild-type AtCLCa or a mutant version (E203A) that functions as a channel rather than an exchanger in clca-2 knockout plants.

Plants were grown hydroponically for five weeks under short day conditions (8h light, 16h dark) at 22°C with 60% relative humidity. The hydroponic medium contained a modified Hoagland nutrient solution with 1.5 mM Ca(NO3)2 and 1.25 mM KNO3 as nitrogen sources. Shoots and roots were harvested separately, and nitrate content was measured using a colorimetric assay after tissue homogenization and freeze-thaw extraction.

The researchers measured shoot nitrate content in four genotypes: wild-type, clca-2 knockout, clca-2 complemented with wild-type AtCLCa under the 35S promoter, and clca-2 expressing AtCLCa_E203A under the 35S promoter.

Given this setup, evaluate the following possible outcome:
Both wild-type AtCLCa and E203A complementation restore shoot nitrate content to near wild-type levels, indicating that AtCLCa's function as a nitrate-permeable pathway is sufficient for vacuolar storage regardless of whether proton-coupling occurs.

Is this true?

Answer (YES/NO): NO